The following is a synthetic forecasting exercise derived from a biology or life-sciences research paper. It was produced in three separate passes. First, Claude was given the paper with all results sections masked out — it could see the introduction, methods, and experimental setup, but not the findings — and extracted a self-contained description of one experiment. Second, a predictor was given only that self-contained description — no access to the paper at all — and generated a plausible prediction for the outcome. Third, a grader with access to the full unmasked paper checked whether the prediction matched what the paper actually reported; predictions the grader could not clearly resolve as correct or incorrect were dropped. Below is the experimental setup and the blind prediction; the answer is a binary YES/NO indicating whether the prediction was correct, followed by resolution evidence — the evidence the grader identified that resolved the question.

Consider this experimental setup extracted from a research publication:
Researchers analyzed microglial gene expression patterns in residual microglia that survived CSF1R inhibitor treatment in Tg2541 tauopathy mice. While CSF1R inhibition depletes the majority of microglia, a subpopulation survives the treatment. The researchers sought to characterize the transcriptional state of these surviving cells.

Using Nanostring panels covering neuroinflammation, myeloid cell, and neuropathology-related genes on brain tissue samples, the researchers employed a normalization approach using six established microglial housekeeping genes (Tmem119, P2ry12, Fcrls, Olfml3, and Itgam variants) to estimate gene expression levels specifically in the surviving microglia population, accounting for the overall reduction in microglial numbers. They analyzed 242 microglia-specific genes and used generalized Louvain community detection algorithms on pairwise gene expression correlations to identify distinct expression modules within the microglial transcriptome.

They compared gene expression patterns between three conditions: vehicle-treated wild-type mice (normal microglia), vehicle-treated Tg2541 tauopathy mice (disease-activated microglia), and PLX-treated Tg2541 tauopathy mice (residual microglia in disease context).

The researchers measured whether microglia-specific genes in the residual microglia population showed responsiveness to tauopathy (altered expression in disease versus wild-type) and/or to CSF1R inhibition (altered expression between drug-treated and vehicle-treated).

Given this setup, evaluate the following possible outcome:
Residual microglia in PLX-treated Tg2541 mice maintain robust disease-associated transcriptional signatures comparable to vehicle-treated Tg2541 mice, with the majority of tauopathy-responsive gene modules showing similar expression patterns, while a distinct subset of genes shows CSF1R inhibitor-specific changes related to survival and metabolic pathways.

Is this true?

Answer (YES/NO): NO